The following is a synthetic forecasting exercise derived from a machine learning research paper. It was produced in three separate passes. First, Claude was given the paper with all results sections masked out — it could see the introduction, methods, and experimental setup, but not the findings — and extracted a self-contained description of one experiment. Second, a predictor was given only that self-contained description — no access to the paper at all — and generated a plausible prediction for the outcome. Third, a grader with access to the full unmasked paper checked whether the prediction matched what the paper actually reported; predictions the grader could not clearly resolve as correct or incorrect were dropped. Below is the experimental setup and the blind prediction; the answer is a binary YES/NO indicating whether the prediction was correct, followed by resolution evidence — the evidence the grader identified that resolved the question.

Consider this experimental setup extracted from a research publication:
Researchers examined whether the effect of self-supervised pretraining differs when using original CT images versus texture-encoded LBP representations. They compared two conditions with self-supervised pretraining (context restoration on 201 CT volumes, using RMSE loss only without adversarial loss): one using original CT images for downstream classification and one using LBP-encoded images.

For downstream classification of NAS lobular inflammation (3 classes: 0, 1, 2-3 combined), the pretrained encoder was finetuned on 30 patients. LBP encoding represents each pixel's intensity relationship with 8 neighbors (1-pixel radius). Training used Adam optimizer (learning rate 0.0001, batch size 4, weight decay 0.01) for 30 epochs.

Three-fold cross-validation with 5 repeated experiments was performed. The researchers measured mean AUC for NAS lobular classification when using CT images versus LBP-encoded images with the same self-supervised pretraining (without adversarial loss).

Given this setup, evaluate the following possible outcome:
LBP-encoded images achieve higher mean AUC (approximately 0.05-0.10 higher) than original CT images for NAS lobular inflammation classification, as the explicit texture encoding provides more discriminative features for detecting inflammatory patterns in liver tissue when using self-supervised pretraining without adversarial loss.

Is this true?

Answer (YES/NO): NO